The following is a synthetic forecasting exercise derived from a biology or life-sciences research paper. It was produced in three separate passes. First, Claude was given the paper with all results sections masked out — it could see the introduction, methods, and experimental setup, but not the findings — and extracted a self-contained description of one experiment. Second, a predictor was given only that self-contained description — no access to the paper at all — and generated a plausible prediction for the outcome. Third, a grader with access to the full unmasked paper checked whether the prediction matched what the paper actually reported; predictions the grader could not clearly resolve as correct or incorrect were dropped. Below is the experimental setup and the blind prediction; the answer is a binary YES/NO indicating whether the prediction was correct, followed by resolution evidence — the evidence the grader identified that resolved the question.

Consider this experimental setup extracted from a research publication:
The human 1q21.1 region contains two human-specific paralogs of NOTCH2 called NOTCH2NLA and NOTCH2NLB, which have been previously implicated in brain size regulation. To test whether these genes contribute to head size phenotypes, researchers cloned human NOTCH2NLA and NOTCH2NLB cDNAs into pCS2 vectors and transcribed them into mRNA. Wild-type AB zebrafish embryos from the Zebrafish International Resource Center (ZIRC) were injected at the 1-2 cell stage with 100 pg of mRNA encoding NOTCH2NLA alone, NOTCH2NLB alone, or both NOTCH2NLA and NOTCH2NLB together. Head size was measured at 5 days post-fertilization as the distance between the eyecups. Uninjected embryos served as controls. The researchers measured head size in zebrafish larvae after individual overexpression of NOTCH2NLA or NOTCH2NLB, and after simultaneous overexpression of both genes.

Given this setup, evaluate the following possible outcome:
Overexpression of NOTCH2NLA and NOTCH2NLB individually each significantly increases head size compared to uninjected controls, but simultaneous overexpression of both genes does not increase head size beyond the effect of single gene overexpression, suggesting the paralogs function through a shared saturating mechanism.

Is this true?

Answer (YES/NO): NO